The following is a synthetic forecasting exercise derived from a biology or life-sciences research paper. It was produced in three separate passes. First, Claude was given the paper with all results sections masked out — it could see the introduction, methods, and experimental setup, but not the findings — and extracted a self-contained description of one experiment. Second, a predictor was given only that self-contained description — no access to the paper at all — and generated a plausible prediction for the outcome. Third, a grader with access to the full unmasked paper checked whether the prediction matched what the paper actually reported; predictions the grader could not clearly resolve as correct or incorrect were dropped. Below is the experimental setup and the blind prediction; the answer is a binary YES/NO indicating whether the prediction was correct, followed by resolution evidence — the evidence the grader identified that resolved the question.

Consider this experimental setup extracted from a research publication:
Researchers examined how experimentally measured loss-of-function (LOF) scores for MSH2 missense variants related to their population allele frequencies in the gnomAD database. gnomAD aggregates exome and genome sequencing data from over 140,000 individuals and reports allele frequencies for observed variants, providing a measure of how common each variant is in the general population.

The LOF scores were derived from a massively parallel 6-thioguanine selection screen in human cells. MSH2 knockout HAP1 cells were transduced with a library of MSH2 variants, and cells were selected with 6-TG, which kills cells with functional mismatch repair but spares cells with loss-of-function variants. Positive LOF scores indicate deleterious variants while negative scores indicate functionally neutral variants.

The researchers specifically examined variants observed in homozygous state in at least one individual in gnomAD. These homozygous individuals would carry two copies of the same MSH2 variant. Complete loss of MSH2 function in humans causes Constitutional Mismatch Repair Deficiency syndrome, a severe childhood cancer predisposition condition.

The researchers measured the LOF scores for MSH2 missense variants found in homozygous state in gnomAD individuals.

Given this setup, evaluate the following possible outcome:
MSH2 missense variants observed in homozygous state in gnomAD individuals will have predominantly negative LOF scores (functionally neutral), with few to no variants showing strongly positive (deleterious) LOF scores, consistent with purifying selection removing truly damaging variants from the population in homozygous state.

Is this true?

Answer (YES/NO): YES